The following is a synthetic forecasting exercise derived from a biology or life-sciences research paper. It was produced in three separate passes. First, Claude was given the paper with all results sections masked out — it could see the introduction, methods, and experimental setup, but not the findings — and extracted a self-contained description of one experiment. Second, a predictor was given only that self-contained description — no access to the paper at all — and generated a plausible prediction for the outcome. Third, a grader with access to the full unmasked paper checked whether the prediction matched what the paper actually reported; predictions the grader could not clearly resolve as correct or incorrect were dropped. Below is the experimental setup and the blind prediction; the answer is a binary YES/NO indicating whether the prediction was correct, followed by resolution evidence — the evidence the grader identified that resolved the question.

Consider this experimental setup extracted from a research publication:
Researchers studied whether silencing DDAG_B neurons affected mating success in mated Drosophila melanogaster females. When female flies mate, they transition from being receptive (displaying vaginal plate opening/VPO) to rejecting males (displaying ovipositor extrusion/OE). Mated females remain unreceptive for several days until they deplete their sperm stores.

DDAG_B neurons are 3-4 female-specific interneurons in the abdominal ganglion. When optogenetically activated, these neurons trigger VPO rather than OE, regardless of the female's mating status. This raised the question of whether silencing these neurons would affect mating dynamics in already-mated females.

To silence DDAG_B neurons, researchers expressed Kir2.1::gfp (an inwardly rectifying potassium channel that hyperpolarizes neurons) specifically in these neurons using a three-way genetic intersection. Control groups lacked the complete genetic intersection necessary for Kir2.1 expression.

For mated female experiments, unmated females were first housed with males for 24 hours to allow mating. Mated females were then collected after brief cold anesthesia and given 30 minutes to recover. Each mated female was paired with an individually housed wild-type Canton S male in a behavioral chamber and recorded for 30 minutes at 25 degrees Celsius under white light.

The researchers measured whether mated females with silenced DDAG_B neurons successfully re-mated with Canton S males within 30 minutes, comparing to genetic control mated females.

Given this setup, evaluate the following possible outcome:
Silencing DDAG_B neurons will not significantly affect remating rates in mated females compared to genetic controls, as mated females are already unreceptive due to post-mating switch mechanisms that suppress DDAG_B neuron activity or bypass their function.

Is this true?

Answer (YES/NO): YES